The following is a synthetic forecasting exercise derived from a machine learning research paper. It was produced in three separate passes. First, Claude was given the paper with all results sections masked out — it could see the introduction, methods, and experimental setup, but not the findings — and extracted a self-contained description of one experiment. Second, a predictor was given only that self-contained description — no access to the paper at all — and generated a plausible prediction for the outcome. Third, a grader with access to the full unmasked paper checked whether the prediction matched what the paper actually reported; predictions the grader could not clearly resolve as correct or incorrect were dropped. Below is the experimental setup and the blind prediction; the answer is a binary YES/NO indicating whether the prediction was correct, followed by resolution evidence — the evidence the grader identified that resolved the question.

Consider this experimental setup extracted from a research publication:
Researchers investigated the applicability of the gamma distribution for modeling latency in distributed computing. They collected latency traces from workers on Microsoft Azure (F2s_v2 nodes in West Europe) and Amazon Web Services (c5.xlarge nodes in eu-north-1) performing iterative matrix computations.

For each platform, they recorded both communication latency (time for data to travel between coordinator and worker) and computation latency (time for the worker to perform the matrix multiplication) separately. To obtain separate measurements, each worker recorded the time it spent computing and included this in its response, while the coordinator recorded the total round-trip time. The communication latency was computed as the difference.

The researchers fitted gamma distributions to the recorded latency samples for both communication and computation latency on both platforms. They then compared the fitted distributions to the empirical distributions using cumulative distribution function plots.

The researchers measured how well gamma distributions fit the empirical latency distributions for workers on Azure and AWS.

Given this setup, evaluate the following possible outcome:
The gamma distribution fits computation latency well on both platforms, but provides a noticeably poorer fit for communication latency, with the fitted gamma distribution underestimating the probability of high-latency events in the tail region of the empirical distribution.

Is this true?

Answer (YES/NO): NO